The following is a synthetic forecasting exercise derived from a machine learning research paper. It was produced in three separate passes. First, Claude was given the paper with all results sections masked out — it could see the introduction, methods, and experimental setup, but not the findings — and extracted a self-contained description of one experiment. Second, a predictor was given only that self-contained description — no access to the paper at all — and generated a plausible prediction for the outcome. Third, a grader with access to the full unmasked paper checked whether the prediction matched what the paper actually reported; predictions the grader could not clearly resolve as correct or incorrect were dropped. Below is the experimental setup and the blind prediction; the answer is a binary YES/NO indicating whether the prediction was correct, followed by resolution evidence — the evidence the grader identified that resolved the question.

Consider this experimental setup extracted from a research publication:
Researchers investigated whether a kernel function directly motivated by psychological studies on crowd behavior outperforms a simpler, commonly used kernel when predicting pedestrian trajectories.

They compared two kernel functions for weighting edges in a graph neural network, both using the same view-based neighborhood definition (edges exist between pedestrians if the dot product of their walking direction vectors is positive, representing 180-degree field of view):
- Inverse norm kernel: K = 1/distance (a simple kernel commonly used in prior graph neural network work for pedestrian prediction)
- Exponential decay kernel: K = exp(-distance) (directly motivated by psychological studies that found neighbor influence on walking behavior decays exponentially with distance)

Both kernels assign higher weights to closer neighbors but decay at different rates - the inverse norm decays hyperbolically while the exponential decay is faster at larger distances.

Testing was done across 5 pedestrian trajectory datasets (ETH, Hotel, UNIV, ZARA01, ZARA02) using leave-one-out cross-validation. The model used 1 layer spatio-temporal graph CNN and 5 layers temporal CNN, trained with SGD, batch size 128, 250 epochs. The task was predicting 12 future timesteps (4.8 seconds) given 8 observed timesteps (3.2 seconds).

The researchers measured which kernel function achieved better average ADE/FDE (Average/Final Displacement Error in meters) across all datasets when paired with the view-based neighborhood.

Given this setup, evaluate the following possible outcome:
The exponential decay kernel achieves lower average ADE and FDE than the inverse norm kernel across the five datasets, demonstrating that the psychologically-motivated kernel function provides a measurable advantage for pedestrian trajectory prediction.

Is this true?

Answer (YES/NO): NO